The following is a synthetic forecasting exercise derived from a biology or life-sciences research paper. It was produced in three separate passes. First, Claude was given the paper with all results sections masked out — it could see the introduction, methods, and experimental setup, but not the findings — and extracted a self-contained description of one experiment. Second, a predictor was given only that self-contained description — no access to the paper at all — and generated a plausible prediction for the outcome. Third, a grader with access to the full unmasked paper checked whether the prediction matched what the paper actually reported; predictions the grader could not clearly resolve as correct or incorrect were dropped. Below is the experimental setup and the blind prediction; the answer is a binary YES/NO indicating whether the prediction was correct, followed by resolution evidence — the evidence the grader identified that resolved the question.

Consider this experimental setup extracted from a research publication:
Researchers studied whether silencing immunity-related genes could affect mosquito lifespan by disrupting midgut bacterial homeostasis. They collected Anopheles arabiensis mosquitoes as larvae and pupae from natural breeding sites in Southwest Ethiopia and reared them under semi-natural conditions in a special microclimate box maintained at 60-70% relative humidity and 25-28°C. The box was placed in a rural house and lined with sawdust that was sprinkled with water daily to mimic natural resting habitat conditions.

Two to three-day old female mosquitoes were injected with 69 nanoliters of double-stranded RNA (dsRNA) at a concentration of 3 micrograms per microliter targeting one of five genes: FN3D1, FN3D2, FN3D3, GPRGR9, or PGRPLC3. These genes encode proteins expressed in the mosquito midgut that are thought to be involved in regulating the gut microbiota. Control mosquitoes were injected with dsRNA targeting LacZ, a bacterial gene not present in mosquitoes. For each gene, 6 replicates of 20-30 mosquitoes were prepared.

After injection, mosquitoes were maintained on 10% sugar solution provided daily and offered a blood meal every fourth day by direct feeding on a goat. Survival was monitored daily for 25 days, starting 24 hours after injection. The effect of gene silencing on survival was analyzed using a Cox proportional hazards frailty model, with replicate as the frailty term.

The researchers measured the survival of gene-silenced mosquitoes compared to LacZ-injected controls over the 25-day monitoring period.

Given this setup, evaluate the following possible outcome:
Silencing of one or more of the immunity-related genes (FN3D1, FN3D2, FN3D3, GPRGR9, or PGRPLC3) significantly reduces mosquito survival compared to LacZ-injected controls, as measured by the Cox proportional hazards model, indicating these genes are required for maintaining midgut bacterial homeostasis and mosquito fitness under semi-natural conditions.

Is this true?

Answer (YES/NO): YES